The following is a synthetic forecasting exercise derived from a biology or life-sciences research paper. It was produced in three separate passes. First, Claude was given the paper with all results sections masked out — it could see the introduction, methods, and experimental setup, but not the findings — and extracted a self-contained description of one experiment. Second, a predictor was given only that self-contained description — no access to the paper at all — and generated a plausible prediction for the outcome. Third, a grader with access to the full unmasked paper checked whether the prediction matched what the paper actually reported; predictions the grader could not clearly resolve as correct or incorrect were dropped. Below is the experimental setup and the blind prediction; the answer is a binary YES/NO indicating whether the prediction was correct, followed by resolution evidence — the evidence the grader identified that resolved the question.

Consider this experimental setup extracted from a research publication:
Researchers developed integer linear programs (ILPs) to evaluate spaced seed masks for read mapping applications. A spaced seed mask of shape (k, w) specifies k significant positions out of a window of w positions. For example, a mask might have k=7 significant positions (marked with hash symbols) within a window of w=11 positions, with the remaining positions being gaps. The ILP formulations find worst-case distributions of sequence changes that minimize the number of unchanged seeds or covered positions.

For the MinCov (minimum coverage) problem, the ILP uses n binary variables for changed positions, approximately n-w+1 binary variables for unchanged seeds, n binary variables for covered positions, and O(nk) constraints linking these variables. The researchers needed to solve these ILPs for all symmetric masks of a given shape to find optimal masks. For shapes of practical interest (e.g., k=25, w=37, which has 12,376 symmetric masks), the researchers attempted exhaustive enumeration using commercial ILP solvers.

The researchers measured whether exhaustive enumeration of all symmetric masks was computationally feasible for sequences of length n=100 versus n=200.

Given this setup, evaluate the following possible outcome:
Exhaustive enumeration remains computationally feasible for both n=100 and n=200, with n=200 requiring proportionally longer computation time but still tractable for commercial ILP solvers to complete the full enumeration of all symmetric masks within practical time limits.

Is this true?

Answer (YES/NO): NO